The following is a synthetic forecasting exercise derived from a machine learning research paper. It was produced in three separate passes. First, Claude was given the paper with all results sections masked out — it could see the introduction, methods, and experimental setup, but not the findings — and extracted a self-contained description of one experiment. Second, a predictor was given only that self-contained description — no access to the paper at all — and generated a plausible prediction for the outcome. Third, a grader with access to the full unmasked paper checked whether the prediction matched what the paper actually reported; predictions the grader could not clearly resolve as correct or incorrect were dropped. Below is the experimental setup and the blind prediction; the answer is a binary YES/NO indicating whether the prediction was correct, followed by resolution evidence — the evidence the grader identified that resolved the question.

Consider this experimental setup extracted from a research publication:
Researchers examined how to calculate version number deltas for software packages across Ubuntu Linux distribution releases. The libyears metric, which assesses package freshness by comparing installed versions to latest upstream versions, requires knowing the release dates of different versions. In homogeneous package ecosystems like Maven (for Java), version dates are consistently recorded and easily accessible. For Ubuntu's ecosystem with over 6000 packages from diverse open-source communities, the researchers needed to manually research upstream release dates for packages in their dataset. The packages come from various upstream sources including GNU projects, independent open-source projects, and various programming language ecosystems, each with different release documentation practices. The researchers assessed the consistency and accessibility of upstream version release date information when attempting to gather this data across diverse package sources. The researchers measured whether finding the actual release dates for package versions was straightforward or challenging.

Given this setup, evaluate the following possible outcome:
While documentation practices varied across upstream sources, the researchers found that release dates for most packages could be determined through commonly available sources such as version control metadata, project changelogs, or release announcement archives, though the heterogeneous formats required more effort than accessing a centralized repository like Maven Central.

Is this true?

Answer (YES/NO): NO